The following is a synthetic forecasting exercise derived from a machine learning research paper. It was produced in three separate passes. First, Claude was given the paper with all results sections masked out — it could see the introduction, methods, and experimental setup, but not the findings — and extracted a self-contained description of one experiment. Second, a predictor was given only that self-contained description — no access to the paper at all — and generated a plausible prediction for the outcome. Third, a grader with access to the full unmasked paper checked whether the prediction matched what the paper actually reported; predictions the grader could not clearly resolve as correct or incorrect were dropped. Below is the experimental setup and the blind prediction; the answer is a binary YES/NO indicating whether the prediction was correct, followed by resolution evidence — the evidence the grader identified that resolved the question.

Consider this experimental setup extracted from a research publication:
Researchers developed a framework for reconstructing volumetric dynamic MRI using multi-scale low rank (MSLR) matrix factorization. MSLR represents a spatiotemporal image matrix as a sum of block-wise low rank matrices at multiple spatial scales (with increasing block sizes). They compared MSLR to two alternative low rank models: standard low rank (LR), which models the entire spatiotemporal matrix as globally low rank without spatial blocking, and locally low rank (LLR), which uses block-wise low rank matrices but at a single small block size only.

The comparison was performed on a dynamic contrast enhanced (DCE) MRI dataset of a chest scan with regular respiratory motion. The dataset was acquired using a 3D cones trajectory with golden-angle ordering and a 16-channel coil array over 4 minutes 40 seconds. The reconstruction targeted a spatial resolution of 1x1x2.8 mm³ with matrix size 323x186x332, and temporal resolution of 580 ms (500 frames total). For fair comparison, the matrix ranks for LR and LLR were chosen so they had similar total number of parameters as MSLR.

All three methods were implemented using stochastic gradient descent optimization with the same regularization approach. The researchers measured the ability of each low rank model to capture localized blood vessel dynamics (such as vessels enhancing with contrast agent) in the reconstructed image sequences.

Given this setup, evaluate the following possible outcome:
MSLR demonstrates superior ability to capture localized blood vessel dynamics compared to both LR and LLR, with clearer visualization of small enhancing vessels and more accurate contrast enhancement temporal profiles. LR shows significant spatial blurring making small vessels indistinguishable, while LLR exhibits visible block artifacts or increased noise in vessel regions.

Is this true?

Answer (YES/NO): NO